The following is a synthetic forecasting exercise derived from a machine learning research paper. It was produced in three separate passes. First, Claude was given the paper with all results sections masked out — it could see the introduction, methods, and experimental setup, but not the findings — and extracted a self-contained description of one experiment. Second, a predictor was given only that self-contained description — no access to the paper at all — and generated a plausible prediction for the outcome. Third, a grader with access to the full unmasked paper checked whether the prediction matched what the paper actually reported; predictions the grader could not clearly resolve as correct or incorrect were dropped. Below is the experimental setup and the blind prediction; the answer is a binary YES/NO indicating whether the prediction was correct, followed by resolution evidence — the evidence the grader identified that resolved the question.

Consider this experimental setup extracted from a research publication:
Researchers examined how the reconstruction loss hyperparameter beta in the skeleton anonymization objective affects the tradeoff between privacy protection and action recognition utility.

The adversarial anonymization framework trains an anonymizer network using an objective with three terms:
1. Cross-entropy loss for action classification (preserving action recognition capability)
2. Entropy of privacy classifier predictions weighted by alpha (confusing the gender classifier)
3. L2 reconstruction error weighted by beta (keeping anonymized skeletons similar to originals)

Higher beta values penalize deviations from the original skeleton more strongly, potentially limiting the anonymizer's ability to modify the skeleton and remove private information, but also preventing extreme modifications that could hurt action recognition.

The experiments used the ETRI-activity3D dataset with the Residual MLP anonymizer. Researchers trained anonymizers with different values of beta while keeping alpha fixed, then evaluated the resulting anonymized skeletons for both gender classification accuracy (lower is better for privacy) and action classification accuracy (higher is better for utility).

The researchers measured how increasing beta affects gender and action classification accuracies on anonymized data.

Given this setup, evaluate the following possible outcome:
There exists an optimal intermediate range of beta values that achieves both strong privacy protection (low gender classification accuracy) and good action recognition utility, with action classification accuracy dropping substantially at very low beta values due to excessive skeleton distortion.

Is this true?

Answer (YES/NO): NO